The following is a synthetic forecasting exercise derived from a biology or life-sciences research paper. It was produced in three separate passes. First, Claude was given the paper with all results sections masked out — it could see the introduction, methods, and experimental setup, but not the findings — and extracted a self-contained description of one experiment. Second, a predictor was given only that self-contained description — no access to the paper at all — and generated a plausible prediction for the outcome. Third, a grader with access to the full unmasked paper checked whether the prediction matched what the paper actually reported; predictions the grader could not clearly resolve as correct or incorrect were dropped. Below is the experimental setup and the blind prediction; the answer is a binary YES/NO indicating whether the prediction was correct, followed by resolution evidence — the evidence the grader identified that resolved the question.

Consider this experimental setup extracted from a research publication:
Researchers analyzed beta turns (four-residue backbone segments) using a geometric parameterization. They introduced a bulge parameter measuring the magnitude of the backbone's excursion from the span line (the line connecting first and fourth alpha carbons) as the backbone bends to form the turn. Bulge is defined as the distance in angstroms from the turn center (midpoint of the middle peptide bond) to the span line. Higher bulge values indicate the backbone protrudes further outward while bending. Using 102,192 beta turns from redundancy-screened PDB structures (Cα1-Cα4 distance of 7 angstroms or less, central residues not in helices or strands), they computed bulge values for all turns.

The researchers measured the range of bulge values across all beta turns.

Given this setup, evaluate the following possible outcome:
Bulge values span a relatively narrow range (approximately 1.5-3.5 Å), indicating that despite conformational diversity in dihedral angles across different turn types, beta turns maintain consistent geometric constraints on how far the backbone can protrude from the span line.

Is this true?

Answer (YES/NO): NO